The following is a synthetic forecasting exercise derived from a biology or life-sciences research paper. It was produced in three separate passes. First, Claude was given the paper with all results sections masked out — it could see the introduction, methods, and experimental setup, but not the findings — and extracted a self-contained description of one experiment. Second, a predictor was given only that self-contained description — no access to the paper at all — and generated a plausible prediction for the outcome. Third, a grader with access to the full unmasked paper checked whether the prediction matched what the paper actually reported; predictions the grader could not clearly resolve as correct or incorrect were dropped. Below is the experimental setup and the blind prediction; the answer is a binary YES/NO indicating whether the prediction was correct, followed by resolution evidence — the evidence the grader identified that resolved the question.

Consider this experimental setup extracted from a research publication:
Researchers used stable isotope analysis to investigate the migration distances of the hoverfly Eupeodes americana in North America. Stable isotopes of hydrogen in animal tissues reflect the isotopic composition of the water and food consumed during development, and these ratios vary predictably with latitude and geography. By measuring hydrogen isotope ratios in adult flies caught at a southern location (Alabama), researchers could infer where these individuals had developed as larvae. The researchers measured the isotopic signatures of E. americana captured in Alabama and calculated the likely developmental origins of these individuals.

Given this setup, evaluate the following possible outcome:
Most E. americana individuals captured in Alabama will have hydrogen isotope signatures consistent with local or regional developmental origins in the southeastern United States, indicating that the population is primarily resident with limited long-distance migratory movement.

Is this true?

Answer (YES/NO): NO